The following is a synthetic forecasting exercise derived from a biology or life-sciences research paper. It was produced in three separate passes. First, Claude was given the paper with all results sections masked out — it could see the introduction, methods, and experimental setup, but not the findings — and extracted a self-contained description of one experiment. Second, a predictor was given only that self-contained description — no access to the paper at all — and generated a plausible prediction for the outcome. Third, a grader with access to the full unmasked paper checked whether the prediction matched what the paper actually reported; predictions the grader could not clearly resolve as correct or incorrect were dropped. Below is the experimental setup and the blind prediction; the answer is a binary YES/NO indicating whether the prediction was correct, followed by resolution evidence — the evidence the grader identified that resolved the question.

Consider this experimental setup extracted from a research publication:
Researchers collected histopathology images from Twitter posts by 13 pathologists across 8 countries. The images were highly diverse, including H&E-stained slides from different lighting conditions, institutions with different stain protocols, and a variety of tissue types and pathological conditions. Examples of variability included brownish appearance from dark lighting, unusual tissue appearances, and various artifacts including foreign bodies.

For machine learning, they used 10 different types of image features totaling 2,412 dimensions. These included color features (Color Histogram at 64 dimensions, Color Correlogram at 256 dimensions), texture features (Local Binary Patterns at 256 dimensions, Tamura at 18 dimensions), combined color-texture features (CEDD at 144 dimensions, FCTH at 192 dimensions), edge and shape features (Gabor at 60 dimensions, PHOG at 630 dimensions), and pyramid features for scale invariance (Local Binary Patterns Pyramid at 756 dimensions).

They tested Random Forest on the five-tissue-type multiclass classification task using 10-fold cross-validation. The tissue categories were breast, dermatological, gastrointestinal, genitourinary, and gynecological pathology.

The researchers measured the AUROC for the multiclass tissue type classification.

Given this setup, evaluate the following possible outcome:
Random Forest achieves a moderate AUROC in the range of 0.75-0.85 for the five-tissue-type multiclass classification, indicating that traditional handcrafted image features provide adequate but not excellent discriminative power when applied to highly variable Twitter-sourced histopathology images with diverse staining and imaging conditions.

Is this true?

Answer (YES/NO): YES